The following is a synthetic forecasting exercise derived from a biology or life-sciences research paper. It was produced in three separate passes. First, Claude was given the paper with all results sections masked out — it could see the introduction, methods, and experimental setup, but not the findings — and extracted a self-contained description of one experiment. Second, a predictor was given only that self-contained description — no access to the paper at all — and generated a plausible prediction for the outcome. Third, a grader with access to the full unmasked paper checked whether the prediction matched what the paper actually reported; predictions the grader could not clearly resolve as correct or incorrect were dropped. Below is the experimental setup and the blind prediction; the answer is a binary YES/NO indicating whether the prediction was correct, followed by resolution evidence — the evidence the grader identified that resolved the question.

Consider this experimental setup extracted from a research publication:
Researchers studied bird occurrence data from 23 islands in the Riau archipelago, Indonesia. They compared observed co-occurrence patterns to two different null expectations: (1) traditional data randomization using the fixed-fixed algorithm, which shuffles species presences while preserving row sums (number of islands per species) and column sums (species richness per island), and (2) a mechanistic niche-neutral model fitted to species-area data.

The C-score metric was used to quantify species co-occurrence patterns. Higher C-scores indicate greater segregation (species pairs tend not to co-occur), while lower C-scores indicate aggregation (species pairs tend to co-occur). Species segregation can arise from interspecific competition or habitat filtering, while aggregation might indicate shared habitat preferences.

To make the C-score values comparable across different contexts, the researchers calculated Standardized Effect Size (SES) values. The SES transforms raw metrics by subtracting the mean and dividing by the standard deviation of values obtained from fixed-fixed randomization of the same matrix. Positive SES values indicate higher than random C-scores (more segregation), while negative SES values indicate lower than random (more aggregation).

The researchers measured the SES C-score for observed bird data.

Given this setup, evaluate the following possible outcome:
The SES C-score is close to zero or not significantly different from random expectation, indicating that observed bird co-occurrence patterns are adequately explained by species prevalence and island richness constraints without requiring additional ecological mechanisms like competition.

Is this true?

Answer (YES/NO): NO